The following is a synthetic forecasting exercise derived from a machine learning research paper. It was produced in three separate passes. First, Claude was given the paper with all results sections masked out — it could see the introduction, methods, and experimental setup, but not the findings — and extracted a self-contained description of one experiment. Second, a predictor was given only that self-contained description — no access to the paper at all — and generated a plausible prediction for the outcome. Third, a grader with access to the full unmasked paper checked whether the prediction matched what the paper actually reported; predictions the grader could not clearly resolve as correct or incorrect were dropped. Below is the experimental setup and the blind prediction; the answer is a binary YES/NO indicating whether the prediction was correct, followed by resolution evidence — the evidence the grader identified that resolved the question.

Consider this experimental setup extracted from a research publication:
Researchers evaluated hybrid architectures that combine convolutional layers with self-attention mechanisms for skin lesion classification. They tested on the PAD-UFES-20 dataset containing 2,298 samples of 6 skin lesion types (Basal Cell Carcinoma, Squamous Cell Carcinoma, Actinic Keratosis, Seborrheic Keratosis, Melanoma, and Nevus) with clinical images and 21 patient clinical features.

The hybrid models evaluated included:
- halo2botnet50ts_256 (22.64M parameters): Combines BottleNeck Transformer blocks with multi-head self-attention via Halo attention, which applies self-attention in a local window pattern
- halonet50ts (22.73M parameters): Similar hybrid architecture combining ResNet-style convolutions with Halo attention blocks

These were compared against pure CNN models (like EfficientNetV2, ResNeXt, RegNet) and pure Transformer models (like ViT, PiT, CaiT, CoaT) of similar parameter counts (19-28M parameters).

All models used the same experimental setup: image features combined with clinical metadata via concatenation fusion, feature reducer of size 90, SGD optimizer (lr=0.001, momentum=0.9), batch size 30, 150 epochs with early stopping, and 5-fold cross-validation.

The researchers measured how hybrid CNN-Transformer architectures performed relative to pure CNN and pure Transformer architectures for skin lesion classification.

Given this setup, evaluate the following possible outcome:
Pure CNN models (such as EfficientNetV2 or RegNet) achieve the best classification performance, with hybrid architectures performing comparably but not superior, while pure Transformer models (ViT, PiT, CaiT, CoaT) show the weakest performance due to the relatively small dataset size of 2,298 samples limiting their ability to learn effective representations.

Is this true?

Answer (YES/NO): NO